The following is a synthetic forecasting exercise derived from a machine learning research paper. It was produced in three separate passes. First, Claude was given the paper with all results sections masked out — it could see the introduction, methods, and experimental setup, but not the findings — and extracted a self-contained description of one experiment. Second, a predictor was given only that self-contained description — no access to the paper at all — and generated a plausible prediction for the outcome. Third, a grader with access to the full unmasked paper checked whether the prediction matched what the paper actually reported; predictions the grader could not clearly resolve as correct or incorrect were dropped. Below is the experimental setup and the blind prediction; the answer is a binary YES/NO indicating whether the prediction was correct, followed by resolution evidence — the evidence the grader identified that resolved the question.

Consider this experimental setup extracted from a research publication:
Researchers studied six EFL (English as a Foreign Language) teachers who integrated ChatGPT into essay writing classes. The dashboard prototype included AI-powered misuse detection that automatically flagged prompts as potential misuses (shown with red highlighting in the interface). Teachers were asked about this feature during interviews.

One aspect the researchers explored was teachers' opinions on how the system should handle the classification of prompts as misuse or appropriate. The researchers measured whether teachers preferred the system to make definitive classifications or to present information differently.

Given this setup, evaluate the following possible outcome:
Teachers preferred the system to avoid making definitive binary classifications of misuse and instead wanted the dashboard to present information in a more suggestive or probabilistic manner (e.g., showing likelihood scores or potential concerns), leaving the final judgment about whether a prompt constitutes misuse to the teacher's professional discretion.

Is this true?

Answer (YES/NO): YES